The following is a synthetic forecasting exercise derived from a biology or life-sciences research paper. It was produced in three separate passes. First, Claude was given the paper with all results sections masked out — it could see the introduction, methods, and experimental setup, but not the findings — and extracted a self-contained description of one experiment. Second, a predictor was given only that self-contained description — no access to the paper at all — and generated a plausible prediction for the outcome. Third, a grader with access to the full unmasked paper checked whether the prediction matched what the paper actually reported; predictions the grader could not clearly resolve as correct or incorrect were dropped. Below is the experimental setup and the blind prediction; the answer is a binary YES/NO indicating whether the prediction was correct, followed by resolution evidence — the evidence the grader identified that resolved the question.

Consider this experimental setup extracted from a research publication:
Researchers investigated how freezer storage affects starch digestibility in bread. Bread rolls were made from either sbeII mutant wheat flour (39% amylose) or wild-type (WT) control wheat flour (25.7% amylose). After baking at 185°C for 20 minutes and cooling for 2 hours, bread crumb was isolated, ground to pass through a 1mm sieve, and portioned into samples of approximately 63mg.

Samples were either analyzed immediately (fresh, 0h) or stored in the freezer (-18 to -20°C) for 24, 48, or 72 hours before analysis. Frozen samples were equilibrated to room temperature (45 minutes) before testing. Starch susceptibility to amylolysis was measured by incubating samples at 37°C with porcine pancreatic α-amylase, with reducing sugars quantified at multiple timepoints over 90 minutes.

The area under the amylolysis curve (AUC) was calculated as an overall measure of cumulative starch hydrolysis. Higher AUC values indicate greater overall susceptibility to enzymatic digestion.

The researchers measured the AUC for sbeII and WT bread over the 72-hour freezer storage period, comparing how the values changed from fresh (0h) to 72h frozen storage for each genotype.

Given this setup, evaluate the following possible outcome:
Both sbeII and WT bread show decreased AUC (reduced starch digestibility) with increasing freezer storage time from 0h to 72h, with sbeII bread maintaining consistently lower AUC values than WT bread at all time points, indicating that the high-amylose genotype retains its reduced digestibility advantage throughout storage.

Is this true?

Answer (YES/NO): NO